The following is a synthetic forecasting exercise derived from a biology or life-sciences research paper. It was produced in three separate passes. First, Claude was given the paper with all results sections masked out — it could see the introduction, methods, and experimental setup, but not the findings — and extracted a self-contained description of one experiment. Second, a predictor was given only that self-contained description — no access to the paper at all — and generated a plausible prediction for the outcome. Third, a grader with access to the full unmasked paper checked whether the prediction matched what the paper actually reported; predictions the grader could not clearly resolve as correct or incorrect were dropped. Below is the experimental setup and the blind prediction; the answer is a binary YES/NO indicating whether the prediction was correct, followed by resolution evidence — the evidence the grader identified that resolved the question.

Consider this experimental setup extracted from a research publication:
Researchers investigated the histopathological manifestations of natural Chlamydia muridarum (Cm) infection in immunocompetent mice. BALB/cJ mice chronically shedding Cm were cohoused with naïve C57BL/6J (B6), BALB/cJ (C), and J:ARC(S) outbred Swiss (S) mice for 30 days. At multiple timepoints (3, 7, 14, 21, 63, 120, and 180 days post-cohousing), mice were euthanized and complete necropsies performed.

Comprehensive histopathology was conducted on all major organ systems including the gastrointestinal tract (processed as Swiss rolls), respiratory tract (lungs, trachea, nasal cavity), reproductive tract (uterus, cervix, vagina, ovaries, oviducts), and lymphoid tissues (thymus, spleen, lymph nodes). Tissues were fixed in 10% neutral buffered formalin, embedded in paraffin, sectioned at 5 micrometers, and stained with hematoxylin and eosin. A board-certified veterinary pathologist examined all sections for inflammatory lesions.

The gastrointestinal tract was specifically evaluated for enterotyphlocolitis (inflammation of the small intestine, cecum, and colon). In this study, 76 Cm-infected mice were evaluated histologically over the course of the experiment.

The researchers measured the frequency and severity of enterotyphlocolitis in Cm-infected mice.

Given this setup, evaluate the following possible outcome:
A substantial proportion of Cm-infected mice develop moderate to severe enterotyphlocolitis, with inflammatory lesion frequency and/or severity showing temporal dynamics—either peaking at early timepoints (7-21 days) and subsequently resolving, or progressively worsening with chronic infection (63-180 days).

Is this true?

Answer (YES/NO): NO